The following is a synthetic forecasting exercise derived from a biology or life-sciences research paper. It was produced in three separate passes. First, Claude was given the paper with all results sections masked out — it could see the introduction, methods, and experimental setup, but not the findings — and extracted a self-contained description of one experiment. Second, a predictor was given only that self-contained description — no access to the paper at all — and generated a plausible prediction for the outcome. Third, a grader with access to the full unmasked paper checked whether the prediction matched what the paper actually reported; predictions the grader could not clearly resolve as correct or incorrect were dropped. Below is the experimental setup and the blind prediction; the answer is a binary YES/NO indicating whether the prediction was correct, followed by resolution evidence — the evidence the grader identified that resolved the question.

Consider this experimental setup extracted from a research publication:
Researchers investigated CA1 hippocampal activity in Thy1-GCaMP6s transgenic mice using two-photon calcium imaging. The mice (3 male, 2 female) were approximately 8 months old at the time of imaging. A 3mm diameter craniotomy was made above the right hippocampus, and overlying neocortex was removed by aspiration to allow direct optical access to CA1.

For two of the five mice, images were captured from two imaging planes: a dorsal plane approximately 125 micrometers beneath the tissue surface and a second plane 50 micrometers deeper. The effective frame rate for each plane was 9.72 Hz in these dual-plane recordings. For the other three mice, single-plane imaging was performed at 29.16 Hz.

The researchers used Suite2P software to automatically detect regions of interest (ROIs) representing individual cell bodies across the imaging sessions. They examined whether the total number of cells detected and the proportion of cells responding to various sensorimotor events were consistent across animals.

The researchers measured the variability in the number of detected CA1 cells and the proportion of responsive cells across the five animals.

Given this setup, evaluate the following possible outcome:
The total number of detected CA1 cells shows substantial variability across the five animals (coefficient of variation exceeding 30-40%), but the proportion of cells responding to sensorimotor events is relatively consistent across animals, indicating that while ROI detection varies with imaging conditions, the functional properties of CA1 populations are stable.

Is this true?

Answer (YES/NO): NO